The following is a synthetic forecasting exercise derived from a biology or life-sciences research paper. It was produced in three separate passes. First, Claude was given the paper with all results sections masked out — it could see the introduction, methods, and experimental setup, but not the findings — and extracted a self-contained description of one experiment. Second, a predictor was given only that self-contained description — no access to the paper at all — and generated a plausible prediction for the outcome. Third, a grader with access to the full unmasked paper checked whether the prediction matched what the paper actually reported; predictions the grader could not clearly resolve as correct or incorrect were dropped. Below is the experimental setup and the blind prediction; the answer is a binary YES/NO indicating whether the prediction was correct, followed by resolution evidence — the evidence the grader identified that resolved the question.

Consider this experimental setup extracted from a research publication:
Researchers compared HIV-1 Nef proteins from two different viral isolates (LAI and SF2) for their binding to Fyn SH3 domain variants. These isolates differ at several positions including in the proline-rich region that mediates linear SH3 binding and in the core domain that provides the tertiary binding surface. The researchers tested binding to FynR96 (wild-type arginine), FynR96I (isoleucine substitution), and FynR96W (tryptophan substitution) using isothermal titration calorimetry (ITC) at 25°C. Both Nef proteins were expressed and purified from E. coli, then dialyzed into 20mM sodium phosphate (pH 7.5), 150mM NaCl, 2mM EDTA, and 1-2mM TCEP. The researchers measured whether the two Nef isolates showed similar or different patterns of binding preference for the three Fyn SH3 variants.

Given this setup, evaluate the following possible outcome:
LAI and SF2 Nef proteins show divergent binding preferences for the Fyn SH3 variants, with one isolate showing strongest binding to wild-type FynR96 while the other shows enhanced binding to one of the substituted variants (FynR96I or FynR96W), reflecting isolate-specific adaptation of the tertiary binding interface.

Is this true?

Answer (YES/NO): NO